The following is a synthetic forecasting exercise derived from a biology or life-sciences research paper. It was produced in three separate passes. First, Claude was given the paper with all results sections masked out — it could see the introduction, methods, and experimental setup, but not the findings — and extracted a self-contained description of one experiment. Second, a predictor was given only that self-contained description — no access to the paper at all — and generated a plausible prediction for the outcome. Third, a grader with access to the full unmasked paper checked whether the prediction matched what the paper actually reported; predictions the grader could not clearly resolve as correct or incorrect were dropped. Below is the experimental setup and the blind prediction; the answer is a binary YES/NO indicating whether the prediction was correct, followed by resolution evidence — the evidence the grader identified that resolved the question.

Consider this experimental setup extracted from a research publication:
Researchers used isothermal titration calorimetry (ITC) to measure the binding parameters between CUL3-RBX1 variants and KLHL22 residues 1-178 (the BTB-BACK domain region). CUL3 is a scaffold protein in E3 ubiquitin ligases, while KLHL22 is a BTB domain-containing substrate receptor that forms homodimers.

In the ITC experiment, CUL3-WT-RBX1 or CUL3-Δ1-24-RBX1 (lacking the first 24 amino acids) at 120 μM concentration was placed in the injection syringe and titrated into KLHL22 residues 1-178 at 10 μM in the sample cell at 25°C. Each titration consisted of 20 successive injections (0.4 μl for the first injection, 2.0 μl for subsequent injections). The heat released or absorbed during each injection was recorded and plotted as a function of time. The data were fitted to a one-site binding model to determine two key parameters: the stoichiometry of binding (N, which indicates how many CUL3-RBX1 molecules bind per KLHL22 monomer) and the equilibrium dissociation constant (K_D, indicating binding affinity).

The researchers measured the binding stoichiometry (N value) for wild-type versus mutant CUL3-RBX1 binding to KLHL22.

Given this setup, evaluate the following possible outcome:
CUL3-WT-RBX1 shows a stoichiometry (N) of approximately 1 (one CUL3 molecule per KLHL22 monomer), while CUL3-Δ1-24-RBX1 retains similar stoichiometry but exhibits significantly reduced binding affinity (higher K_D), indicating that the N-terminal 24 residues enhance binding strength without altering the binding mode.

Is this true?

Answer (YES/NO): NO